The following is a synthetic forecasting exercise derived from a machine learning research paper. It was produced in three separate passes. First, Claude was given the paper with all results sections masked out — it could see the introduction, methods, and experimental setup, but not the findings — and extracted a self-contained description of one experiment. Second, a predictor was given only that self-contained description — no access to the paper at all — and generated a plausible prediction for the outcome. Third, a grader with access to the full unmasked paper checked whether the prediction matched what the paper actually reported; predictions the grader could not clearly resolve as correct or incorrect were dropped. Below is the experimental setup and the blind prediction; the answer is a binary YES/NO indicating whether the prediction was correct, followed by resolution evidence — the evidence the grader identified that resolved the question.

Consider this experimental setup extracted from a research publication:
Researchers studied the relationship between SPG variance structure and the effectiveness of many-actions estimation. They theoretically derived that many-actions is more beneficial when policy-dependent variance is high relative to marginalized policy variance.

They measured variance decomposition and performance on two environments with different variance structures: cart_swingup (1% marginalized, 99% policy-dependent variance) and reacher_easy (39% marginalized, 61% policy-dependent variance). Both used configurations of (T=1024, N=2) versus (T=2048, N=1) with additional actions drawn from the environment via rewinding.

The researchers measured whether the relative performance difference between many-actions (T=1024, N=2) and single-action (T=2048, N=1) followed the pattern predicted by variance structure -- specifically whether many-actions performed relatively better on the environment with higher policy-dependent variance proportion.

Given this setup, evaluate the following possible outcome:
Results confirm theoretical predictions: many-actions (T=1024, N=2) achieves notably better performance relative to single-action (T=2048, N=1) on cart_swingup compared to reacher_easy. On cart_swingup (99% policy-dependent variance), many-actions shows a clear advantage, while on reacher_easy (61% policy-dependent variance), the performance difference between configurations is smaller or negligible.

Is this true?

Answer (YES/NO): NO